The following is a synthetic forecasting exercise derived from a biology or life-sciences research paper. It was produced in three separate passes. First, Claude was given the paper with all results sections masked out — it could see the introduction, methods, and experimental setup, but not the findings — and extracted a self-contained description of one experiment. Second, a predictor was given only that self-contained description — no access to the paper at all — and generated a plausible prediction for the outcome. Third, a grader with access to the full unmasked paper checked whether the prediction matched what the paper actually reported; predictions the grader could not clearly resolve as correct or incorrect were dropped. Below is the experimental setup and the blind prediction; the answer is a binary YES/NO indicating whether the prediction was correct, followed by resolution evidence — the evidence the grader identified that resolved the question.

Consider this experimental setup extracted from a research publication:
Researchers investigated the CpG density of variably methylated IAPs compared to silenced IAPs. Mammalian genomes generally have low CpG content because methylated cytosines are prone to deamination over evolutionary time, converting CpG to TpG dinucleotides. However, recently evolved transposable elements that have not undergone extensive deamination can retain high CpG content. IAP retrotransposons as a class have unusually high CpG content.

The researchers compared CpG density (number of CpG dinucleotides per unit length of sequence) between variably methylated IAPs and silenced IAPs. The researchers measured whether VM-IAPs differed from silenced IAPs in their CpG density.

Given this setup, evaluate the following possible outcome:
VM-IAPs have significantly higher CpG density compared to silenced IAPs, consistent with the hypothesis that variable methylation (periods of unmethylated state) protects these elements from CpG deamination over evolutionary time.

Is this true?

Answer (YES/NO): NO